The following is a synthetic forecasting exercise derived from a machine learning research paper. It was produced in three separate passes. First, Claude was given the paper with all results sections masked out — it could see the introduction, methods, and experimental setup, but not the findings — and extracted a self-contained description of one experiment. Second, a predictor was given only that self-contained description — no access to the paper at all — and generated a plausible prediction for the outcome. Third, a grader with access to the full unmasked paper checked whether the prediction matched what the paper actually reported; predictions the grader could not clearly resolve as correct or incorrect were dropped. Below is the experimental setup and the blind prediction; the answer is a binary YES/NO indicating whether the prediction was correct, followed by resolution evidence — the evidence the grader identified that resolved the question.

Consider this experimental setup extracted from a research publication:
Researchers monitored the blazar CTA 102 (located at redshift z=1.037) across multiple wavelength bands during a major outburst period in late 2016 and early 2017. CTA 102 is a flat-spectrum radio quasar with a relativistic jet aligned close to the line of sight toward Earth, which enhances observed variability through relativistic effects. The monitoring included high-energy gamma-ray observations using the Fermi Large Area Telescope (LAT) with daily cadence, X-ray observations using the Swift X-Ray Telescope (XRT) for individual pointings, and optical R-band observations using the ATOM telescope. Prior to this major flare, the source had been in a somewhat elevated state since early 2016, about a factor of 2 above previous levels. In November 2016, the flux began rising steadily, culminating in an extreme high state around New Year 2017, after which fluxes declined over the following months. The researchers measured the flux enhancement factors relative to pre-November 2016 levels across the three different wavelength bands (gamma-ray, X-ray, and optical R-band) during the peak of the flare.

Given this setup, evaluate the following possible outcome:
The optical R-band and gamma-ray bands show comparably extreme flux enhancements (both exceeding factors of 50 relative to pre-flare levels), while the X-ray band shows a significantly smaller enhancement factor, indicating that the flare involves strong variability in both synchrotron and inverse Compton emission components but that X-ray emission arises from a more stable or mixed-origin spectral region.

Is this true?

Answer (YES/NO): YES